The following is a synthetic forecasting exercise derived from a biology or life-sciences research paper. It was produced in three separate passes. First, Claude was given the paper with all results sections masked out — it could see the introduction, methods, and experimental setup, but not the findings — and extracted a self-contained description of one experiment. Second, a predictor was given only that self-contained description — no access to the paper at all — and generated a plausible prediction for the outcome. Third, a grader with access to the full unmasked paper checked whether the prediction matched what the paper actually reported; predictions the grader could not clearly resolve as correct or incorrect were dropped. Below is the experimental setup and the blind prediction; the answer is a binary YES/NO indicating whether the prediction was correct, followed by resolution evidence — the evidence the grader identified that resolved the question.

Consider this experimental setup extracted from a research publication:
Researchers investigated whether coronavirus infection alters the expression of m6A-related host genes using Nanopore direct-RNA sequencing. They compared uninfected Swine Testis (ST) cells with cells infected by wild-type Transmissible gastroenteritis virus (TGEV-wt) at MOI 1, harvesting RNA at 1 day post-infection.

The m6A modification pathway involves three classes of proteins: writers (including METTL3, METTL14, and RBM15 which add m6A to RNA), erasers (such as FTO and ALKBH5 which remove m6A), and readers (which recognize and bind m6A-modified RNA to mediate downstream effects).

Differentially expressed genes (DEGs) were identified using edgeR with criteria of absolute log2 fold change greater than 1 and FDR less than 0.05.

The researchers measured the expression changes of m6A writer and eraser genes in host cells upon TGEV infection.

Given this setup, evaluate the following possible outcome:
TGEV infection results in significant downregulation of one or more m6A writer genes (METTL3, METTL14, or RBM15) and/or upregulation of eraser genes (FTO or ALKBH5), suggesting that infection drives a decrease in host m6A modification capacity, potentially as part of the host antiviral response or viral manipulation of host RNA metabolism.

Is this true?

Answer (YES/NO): YES